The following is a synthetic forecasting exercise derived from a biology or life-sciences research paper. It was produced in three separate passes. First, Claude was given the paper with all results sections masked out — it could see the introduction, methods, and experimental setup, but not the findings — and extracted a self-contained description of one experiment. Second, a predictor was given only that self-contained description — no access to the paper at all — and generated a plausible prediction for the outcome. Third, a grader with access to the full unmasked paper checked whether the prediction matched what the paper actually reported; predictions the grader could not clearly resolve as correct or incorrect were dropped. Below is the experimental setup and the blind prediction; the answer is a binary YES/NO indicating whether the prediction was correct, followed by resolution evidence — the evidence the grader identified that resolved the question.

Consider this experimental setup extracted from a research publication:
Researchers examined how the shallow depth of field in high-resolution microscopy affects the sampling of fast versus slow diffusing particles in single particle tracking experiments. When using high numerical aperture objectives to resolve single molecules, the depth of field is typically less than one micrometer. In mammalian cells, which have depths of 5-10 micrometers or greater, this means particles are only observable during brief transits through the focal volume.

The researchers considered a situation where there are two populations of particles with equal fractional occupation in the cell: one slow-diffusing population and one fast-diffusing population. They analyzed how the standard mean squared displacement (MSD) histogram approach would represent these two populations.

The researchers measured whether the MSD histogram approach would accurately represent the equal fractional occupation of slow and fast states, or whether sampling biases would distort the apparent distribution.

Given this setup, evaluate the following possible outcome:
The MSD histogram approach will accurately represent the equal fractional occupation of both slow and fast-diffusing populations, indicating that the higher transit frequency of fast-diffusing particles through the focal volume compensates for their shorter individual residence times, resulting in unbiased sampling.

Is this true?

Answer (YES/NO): NO